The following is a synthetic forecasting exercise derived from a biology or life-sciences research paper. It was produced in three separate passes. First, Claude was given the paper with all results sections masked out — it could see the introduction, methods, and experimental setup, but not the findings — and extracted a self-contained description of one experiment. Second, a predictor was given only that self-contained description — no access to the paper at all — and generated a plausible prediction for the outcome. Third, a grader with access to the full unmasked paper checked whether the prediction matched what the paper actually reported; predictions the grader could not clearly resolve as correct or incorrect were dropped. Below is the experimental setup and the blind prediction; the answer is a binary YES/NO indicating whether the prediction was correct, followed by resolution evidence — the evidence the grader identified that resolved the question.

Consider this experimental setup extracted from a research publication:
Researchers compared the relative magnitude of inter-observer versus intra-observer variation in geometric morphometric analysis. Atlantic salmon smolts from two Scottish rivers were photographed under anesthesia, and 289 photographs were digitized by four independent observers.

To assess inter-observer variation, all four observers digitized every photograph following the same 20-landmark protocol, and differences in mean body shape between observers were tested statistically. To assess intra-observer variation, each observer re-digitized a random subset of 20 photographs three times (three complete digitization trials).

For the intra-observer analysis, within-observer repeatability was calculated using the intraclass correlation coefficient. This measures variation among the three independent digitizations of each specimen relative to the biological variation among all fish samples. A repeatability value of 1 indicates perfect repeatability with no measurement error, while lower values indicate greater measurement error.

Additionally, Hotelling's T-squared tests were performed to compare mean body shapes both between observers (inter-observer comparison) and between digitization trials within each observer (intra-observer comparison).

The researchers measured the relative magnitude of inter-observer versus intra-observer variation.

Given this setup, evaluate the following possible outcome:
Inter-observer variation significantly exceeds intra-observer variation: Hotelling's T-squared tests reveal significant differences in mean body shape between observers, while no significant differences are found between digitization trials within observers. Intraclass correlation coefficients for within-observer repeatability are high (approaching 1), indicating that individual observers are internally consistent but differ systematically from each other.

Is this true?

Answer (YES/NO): YES